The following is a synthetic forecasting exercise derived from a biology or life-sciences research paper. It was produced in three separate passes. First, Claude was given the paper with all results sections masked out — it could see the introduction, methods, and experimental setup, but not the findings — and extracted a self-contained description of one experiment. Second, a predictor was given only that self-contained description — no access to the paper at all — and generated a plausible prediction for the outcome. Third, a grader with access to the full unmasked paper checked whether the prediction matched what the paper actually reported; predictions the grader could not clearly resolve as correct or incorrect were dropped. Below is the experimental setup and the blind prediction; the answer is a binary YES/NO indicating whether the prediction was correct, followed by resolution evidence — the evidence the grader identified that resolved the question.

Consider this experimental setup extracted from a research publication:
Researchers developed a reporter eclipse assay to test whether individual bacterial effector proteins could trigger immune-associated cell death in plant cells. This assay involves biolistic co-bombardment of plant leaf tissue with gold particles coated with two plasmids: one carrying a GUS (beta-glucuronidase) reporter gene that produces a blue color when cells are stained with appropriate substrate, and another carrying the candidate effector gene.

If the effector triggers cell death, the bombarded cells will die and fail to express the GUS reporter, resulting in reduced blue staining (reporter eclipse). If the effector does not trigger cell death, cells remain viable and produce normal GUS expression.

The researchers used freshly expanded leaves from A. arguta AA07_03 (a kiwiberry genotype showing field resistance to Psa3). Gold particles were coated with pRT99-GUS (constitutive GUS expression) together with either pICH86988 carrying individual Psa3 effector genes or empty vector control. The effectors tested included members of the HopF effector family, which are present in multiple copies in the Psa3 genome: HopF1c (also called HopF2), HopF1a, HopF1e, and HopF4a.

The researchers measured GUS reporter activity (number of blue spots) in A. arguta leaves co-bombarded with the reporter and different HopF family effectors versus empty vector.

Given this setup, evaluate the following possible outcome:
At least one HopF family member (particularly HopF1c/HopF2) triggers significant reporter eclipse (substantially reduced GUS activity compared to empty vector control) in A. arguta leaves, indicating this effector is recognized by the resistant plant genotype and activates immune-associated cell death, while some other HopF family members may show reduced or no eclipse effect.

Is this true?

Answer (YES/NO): YES